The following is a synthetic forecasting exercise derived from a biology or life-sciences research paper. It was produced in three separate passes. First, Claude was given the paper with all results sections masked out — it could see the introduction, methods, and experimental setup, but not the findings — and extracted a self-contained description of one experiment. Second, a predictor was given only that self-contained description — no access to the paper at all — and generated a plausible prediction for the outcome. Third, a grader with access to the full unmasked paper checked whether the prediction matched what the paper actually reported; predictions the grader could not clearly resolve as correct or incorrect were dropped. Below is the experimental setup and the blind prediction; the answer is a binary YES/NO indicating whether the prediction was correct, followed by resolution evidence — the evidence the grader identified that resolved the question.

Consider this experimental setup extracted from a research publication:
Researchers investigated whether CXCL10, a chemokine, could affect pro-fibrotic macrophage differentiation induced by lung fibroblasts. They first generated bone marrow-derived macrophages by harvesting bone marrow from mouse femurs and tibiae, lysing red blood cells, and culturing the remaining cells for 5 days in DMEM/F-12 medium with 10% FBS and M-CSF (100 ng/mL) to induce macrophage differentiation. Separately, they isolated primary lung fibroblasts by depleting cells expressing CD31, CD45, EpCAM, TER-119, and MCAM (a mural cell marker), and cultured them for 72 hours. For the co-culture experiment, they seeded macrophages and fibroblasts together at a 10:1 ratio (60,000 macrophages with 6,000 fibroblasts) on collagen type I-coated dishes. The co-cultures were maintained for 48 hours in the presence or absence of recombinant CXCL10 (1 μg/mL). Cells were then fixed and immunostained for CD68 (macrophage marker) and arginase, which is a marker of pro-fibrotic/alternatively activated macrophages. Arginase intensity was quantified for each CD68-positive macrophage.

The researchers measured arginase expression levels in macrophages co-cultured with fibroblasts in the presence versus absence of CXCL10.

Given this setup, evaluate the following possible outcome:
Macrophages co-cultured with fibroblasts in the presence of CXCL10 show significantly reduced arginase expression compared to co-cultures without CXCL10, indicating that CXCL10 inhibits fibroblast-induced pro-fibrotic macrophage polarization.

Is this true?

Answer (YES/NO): YES